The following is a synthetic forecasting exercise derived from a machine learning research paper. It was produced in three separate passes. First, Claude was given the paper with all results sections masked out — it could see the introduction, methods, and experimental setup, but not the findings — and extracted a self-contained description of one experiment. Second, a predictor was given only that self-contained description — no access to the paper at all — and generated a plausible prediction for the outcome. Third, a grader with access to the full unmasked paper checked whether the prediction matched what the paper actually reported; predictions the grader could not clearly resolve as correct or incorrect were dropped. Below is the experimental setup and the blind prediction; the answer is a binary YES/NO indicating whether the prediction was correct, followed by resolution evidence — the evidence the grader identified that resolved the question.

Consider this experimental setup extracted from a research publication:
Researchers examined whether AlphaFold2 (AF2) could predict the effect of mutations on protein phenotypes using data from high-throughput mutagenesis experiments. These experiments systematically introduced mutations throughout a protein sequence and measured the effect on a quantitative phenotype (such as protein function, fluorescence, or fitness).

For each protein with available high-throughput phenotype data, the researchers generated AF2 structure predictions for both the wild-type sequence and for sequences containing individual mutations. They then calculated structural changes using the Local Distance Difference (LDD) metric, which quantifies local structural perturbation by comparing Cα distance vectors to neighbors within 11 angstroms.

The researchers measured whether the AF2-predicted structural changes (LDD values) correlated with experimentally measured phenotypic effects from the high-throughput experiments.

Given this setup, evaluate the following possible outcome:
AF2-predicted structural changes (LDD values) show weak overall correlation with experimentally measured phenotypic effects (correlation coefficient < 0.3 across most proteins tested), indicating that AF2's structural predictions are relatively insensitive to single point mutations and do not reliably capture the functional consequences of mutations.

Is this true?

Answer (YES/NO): NO